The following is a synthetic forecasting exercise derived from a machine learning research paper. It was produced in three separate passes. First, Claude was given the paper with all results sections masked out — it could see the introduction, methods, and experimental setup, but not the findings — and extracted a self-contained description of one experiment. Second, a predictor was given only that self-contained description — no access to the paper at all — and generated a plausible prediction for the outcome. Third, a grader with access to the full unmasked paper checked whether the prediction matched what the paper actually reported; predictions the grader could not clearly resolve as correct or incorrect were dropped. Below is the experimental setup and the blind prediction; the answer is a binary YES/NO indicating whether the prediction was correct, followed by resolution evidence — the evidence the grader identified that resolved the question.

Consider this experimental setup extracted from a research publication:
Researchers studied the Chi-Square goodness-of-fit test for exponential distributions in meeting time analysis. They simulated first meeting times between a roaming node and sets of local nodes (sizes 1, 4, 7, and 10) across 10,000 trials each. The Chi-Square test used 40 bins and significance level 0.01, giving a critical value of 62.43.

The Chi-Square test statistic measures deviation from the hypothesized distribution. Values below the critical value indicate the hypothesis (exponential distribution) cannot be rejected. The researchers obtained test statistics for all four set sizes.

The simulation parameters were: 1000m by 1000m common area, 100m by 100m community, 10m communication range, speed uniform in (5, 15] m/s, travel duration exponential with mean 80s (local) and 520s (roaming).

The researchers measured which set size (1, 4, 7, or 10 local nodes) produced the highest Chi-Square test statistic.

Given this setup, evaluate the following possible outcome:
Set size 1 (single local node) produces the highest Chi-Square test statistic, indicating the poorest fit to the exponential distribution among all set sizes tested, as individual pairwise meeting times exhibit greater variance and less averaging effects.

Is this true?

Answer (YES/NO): NO